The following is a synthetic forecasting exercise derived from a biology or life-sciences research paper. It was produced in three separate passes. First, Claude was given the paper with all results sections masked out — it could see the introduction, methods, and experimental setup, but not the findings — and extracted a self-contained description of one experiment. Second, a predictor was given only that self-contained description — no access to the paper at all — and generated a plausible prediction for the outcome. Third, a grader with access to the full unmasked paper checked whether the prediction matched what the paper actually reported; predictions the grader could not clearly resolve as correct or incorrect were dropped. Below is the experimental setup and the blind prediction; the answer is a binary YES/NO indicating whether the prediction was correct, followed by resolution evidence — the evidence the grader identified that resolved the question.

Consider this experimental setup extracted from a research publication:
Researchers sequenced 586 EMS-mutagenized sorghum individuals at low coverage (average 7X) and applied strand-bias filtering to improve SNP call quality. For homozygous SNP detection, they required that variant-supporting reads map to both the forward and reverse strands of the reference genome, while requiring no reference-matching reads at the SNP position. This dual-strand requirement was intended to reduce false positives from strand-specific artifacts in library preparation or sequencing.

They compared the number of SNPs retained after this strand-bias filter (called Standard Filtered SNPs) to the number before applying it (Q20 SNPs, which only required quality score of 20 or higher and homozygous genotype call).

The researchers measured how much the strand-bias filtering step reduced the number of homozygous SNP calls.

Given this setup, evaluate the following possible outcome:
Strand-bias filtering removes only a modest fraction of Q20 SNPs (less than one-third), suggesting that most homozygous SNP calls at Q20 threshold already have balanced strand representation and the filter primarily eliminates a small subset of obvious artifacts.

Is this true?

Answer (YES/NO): YES